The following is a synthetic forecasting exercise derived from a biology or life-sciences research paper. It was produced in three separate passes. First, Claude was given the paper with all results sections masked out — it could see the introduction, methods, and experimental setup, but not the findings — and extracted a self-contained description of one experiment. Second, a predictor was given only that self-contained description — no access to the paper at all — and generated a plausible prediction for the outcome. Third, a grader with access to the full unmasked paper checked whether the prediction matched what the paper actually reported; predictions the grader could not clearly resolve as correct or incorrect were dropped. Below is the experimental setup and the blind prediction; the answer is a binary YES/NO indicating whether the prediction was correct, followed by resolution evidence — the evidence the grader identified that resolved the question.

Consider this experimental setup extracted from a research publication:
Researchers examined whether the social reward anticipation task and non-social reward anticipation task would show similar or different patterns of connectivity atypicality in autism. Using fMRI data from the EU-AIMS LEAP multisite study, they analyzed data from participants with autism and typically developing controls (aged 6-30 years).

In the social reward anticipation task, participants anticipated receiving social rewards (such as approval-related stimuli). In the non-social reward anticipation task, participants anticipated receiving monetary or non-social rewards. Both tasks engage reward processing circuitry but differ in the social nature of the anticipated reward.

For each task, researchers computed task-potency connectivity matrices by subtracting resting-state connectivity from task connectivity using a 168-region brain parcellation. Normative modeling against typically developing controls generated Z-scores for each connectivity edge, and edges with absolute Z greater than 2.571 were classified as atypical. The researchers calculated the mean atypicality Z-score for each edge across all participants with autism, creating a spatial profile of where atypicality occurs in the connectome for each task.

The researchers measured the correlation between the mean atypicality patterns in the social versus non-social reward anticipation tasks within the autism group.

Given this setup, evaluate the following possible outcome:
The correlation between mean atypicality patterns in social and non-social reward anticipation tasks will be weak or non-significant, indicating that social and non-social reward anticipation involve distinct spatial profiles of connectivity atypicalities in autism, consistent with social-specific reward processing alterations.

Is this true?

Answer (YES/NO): NO